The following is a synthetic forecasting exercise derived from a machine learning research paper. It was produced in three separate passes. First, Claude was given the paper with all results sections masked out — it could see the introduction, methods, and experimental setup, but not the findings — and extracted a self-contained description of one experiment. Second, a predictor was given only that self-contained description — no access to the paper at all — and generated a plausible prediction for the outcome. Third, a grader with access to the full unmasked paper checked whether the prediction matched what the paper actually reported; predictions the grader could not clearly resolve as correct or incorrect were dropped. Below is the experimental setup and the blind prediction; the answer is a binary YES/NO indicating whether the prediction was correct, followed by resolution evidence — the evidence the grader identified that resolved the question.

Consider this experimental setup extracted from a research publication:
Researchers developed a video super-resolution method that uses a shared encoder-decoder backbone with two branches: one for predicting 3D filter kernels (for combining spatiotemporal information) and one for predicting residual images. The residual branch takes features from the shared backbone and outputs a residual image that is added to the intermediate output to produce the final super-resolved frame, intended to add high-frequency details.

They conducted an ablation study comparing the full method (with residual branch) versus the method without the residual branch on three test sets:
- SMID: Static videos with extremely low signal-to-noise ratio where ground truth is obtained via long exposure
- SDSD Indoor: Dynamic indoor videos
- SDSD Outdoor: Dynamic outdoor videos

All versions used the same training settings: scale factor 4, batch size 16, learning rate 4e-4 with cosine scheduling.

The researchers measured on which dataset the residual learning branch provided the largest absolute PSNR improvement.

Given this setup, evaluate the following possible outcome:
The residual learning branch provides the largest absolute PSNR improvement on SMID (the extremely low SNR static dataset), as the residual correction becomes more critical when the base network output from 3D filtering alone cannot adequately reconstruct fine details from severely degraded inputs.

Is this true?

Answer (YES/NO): YES